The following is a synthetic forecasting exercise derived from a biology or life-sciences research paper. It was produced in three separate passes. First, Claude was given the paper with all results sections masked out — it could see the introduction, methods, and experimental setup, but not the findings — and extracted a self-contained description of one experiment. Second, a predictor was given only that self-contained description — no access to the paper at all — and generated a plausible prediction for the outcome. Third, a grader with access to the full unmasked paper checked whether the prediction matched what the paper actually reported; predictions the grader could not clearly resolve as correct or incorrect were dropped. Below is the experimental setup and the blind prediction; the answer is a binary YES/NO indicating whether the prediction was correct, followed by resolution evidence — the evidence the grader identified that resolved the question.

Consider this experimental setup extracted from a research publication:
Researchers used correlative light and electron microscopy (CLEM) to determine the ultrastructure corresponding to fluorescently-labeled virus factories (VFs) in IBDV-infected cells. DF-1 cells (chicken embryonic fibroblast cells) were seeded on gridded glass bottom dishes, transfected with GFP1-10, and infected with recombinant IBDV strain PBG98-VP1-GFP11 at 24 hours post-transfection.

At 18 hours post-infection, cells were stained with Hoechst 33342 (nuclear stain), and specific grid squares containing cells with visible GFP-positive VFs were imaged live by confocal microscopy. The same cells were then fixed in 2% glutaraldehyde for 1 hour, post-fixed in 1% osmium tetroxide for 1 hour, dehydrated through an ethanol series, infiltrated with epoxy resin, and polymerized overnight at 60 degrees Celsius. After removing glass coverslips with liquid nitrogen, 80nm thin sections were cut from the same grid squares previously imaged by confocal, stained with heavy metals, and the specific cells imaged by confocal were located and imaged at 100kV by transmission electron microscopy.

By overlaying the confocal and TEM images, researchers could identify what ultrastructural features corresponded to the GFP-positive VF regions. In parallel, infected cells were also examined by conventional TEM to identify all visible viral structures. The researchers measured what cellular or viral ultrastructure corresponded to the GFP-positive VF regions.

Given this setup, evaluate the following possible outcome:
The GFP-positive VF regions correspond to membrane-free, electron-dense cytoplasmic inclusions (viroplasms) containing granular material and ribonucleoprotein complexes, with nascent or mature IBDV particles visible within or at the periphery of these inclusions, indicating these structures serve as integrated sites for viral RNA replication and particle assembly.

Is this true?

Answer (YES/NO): NO